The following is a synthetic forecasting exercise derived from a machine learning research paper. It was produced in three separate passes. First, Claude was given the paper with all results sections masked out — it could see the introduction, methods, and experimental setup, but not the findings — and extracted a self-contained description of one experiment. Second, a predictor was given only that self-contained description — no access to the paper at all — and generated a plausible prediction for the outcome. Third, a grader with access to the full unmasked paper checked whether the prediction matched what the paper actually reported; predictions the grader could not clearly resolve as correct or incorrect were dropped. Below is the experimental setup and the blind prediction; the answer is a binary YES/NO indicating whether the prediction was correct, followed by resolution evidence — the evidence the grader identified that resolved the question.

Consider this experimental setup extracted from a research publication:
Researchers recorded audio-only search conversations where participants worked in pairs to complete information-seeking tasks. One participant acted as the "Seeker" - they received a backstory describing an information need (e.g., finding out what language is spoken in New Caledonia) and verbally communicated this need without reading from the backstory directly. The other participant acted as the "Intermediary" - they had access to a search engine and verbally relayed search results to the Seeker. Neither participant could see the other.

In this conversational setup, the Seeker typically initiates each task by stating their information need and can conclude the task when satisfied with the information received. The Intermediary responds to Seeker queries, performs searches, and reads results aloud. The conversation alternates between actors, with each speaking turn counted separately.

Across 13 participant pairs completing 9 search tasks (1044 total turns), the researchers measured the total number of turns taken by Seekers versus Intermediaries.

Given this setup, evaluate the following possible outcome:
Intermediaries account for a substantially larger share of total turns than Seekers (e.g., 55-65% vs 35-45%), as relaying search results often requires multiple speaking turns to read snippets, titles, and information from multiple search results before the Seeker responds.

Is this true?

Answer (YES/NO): NO